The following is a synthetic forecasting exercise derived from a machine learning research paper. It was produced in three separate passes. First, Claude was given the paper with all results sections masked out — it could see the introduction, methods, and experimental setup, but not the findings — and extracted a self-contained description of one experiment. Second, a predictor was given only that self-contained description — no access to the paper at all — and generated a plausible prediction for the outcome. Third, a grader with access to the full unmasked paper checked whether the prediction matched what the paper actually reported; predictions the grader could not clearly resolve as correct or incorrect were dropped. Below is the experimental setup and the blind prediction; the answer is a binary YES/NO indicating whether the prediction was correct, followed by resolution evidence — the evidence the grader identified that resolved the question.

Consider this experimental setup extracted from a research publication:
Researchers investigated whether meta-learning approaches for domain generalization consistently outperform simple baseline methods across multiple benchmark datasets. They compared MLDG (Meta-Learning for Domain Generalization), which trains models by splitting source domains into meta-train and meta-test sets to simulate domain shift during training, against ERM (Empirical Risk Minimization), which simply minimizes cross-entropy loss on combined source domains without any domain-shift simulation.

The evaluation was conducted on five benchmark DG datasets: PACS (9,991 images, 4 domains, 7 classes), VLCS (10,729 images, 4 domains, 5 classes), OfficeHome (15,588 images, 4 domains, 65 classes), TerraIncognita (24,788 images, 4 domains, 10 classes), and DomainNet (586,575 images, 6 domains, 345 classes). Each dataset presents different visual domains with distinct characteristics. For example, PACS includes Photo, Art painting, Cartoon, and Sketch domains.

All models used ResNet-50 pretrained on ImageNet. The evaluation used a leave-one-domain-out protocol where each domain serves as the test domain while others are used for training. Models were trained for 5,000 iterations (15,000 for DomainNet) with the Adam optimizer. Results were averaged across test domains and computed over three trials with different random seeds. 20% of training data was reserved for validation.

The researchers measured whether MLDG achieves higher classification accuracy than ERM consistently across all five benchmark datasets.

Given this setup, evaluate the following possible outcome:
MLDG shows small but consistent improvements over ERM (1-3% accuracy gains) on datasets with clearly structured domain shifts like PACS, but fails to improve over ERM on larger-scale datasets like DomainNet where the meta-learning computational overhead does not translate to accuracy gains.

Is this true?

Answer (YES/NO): NO